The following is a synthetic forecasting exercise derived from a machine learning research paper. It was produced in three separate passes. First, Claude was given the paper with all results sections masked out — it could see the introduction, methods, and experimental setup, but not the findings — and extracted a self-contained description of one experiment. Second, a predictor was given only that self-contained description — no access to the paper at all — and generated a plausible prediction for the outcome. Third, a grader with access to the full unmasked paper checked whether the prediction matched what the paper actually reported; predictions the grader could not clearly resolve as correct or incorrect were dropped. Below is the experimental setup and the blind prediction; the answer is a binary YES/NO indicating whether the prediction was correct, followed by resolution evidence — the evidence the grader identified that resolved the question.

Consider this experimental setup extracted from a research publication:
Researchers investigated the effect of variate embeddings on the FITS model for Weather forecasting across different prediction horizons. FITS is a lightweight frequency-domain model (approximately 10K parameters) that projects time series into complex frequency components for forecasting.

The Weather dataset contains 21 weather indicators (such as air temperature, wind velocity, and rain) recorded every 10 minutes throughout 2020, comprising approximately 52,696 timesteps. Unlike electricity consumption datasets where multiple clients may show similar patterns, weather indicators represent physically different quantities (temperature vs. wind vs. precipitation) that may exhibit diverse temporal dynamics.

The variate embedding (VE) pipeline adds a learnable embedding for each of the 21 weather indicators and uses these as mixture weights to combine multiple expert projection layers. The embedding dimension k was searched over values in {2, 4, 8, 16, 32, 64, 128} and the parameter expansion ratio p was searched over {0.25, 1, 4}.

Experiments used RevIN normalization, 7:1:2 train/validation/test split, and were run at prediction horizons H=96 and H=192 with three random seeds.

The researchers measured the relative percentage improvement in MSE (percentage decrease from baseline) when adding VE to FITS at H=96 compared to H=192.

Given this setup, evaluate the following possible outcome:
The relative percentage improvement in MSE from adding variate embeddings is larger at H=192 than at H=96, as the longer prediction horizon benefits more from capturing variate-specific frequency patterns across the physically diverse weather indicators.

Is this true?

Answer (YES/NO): NO